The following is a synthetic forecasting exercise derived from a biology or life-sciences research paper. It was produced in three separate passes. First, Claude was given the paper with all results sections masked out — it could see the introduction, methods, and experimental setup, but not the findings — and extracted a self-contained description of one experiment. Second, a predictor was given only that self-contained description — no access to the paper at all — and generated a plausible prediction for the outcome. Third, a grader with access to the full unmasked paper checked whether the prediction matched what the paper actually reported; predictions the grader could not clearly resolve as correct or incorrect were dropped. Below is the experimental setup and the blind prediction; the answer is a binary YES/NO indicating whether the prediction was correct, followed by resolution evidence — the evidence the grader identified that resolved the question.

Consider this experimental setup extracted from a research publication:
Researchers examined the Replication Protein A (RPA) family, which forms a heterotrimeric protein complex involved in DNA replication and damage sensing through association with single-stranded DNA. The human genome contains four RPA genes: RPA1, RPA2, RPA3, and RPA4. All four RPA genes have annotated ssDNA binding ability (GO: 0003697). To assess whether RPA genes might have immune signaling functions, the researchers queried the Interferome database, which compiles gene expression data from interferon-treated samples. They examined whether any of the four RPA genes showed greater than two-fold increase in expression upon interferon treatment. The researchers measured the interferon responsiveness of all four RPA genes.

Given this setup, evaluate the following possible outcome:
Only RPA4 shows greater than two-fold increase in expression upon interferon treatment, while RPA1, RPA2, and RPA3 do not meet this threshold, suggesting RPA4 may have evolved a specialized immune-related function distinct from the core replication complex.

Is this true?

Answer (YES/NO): NO